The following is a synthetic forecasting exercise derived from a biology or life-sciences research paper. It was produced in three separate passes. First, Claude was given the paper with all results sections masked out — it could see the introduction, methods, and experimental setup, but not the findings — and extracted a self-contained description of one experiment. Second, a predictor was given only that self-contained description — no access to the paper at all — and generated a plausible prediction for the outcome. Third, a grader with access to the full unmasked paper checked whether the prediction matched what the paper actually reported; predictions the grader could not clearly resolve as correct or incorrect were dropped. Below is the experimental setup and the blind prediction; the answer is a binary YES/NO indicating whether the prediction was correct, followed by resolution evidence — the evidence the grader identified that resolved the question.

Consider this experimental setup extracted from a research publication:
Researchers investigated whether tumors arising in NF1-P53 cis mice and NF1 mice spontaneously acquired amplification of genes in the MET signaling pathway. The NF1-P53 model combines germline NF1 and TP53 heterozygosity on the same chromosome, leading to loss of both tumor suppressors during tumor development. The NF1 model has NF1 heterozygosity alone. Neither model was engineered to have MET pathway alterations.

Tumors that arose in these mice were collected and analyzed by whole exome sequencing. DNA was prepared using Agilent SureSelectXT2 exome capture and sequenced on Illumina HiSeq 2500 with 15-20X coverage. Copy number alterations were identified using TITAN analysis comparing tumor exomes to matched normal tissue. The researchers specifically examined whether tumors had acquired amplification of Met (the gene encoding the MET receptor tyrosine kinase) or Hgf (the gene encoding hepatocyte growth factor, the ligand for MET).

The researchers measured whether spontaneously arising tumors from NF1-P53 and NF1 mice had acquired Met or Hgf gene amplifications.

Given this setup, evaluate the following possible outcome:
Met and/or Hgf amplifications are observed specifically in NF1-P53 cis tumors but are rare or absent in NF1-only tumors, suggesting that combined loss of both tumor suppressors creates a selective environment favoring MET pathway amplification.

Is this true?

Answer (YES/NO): NO